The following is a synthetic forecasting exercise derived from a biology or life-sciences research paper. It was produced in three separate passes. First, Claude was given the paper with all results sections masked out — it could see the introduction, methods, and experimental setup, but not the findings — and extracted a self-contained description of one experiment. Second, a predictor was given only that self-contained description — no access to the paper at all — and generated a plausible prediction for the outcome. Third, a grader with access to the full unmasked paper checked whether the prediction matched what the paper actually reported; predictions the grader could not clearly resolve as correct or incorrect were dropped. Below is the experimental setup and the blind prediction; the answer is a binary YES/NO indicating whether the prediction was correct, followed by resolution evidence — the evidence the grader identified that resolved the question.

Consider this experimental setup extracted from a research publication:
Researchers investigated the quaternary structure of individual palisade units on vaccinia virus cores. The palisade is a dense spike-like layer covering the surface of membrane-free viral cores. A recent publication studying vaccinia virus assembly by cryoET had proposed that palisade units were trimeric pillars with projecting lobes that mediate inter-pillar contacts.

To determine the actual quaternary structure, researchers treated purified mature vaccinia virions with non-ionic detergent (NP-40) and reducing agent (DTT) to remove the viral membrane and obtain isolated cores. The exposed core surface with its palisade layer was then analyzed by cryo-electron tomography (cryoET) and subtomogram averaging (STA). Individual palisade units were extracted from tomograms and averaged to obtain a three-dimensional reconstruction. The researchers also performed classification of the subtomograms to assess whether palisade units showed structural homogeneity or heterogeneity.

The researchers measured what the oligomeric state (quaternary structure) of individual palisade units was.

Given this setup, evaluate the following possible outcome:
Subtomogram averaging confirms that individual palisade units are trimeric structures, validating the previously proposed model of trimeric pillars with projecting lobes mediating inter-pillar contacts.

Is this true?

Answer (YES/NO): NO